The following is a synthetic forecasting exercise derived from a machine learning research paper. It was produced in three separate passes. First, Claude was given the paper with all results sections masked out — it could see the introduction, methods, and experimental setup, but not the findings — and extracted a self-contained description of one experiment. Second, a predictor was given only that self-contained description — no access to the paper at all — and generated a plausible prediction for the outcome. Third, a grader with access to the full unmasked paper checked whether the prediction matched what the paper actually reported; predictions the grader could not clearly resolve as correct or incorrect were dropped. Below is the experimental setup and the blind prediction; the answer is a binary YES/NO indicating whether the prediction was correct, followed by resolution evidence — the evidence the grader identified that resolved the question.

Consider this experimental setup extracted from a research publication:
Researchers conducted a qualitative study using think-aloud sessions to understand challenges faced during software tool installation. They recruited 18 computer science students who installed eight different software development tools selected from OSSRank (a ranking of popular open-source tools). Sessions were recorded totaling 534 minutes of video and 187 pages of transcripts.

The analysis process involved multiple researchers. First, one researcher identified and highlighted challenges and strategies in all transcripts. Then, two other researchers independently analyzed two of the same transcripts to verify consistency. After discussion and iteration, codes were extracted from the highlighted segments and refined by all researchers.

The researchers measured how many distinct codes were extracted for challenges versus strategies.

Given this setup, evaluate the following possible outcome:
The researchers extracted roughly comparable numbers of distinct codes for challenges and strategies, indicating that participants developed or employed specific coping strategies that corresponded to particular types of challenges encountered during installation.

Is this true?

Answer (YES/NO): YES